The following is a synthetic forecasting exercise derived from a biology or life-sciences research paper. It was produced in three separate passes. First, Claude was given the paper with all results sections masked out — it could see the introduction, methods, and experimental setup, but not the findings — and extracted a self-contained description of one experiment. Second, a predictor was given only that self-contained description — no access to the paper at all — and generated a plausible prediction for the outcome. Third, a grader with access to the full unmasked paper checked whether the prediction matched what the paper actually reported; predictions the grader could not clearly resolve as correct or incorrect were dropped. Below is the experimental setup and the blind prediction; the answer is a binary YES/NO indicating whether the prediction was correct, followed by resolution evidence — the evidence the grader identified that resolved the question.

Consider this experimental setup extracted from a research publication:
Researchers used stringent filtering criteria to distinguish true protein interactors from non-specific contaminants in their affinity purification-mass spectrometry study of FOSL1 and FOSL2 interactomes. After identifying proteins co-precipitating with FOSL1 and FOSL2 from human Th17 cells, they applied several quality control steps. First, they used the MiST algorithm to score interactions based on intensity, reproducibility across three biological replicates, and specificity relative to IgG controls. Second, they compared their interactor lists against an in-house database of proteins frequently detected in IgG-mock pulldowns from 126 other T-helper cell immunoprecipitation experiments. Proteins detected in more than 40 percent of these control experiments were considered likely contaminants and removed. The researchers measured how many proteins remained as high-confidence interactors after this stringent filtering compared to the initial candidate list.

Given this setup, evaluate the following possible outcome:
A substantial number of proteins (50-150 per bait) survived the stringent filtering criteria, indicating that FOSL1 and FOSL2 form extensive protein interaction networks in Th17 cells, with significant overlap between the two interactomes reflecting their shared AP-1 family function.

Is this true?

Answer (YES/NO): NO